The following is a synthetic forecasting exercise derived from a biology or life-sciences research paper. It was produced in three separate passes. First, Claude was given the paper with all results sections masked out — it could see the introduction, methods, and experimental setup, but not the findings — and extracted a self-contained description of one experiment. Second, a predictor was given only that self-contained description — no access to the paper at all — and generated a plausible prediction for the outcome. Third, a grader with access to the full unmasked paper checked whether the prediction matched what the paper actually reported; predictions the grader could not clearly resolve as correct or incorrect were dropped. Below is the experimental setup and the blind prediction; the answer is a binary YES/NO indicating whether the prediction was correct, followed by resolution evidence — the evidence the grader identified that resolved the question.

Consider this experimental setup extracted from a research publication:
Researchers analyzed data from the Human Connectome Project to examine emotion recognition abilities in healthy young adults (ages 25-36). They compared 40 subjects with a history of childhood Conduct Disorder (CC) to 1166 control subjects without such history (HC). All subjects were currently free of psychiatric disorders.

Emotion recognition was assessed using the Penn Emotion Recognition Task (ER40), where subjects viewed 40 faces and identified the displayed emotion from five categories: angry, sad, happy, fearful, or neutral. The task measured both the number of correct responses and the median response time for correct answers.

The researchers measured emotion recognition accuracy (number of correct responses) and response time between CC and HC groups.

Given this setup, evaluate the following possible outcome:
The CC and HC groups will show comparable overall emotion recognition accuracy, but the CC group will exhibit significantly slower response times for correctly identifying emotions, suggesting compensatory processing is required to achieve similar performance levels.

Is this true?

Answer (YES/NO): NO